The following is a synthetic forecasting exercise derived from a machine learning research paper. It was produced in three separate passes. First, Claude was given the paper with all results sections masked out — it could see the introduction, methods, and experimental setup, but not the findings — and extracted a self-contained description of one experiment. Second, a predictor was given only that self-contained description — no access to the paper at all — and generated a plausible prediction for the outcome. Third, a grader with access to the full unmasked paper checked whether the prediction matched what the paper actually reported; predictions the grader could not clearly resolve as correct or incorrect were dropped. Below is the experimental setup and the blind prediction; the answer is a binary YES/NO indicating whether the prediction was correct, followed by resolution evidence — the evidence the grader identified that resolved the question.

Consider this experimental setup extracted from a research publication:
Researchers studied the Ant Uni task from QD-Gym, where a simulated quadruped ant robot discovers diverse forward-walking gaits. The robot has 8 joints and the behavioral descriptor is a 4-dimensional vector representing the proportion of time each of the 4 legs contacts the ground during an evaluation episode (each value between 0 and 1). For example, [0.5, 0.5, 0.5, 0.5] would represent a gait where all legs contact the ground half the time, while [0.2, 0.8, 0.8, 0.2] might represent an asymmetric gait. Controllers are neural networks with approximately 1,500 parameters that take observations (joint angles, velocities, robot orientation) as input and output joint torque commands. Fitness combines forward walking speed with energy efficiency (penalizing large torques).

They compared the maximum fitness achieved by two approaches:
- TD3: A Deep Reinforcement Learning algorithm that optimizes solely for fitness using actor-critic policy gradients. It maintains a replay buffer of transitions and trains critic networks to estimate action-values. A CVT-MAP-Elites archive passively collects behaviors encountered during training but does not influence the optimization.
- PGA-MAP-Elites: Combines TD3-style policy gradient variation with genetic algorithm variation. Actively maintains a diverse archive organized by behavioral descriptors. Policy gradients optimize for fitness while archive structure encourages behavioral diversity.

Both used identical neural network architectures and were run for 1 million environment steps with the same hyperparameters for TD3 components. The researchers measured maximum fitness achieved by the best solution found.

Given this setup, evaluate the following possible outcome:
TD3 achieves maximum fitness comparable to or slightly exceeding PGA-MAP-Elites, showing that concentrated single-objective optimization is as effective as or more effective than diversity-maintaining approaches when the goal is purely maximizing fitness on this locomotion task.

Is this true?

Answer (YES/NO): YES